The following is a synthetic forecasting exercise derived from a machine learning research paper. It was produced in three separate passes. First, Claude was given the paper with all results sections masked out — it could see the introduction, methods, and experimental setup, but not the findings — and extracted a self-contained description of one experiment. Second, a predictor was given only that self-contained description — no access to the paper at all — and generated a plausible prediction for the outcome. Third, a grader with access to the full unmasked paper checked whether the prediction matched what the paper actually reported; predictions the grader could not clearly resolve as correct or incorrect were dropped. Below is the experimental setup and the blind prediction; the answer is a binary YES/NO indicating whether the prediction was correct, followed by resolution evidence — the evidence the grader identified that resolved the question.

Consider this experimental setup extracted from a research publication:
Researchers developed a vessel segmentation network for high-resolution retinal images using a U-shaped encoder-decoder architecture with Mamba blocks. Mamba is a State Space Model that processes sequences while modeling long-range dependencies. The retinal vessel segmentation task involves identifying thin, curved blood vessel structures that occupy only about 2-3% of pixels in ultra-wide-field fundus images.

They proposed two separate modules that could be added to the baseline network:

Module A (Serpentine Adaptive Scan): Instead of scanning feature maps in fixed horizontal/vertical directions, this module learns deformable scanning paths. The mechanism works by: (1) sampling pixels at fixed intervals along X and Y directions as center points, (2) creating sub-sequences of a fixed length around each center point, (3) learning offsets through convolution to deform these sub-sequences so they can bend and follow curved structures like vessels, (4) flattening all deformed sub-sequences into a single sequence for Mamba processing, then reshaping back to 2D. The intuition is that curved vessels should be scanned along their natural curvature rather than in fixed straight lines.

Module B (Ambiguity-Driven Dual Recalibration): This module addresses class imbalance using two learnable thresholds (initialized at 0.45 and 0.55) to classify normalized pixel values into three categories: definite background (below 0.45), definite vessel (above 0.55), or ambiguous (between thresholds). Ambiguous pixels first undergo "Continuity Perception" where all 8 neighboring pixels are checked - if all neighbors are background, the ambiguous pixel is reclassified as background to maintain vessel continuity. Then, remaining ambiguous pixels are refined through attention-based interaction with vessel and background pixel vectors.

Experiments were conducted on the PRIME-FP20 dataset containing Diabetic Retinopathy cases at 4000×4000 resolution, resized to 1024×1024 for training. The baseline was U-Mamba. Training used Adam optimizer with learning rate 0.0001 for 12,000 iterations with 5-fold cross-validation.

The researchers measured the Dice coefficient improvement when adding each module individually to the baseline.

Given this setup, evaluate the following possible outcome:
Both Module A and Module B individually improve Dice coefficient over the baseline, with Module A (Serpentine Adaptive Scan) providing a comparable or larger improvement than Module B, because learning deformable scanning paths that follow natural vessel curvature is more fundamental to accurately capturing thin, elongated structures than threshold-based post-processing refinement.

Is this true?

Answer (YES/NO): YES